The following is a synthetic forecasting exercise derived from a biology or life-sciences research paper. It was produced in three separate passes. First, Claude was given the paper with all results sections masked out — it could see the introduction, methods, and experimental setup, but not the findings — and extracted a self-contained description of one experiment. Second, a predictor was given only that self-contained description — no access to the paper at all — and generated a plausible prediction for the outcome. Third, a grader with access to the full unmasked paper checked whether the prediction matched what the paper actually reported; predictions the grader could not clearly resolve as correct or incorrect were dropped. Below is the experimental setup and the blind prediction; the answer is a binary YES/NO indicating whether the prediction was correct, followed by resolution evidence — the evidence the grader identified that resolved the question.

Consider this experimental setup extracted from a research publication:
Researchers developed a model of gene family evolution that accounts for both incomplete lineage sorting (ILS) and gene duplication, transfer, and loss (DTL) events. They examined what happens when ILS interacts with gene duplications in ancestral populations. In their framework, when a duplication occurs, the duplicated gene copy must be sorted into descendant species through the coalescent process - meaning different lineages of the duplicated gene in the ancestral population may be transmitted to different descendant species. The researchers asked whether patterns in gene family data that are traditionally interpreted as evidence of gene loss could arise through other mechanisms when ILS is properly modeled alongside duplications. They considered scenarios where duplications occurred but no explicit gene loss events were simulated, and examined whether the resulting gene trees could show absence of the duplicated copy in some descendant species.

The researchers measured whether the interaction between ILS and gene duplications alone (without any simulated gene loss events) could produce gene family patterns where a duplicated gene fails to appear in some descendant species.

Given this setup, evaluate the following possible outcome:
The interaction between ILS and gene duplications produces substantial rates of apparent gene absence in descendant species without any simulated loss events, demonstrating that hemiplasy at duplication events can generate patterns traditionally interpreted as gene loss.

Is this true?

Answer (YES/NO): YES